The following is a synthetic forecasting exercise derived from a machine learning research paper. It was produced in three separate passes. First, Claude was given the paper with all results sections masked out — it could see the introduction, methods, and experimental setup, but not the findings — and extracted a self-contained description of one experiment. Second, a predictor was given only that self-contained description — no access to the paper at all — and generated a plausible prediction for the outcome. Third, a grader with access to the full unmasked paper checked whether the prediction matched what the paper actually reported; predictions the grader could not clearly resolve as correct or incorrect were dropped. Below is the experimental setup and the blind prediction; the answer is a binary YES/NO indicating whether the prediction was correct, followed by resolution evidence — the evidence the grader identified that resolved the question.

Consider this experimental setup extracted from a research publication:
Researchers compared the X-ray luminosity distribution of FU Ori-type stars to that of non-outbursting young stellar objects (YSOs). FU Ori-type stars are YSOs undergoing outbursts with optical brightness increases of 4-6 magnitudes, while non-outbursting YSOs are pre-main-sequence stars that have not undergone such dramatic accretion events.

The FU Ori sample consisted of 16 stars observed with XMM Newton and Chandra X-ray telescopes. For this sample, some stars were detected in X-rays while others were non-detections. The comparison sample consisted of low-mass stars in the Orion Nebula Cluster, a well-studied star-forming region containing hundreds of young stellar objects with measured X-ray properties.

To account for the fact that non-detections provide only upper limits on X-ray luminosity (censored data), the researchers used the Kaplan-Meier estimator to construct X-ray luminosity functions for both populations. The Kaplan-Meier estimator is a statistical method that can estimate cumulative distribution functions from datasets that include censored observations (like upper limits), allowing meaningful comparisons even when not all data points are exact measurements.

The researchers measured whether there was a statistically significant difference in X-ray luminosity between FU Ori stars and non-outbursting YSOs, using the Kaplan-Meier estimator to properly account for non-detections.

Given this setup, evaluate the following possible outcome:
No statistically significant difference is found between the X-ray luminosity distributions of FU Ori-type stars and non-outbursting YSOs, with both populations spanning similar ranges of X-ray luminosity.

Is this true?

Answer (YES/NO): NO